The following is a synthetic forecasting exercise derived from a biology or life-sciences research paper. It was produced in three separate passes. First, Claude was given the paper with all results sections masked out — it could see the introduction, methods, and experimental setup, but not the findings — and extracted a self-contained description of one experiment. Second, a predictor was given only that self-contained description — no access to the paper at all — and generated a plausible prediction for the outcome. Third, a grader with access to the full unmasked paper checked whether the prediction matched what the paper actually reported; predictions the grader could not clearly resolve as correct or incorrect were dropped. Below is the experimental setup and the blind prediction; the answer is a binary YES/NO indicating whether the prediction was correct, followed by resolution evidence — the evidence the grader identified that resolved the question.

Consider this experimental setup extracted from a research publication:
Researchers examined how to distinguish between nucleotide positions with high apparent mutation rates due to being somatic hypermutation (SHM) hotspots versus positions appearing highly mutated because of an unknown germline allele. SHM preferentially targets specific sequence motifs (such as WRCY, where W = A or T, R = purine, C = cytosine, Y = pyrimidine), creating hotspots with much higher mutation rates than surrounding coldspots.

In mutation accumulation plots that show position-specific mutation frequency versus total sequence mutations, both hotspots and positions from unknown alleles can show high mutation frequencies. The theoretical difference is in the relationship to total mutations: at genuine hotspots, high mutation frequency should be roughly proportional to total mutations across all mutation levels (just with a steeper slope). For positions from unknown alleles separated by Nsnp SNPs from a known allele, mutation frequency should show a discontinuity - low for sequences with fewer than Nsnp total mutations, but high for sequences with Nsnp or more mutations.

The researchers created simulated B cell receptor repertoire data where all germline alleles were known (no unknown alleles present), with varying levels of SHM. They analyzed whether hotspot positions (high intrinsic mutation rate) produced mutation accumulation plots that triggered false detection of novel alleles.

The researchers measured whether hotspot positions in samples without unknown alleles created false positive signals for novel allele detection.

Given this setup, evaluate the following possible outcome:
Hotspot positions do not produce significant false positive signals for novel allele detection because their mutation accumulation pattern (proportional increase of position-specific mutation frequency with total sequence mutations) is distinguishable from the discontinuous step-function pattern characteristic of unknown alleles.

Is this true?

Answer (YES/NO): YES